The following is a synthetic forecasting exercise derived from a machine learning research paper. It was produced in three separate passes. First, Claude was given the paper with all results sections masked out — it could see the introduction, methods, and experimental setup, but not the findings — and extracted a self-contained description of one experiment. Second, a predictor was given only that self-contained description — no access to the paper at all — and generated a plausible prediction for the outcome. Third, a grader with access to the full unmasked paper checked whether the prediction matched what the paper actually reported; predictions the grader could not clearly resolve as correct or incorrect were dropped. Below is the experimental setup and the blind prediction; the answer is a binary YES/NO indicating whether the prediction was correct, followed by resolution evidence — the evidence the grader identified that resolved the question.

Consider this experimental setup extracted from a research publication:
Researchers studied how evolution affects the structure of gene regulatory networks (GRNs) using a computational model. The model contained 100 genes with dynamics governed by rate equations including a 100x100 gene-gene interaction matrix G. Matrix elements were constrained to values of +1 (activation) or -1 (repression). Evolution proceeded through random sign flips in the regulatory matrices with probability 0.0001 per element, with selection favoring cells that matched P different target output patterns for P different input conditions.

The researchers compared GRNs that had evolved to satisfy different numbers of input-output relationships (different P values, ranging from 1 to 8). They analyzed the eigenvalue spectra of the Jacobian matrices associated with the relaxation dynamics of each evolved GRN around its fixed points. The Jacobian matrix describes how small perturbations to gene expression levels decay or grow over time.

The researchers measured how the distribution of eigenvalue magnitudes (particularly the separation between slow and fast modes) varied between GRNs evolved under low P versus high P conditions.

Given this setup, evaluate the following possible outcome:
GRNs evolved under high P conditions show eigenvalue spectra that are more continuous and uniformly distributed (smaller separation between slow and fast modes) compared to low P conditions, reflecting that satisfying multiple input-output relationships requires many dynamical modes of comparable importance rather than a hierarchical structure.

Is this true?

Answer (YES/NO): YES